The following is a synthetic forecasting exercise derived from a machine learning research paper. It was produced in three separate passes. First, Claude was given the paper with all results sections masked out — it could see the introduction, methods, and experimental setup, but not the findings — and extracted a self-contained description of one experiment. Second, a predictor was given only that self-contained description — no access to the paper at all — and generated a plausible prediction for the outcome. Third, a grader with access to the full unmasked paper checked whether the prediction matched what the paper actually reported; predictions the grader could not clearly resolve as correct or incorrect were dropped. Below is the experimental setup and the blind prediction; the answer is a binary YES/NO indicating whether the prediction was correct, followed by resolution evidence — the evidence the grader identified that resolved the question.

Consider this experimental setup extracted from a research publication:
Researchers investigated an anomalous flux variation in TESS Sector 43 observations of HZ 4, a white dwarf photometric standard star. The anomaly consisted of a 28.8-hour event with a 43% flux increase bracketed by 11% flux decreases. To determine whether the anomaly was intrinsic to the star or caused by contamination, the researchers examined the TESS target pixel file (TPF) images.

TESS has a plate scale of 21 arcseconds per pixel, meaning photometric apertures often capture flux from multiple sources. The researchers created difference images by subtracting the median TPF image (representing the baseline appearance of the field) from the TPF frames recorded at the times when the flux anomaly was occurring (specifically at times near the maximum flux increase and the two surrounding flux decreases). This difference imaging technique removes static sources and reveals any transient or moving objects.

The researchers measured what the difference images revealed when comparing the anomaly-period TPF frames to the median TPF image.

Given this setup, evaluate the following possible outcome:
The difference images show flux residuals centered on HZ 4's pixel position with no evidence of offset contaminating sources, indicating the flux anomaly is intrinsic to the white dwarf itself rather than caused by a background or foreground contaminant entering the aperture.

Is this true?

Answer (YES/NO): NO